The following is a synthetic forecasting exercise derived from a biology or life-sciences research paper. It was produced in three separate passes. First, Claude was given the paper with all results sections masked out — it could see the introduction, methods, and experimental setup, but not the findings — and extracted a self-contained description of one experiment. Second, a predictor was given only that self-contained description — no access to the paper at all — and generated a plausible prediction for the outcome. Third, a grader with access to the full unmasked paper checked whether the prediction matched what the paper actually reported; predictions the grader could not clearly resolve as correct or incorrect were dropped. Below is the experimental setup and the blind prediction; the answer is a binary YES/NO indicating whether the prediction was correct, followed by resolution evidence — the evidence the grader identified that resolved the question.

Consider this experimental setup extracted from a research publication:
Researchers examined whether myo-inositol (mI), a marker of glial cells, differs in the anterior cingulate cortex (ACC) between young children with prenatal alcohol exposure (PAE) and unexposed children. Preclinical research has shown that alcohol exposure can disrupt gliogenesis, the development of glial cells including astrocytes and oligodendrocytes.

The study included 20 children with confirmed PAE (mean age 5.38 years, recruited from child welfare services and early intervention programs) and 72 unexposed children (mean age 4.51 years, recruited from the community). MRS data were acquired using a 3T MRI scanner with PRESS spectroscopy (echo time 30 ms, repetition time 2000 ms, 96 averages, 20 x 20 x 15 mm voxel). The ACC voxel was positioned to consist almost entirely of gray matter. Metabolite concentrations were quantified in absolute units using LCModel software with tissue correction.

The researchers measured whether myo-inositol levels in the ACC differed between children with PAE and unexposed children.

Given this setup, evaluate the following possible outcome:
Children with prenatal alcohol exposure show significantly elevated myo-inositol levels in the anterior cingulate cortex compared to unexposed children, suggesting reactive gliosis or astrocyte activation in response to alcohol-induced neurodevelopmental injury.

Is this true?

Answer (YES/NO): NO